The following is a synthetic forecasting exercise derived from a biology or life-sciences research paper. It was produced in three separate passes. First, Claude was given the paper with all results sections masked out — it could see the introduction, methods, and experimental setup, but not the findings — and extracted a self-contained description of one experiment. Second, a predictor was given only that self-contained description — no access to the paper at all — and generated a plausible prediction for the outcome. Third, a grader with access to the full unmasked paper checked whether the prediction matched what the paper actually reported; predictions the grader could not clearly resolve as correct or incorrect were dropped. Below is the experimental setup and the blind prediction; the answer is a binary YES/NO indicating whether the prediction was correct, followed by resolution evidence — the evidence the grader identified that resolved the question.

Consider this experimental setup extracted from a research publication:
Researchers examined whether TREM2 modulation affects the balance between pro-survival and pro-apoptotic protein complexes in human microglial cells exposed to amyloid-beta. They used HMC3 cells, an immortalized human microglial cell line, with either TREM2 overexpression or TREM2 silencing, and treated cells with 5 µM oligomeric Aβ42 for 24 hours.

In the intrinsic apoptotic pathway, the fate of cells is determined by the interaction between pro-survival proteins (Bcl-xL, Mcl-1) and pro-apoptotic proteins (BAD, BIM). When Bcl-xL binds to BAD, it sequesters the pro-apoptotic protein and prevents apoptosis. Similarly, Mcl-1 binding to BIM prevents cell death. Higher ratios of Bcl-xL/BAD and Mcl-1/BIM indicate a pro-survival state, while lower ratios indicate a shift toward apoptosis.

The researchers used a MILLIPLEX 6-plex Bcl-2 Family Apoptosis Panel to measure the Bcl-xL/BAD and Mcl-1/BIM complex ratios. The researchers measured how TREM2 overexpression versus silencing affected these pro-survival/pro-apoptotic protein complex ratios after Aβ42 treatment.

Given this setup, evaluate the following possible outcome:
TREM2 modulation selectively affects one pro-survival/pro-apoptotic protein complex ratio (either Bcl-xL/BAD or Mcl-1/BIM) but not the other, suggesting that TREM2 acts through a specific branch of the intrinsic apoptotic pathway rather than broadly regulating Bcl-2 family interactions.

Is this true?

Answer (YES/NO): NO